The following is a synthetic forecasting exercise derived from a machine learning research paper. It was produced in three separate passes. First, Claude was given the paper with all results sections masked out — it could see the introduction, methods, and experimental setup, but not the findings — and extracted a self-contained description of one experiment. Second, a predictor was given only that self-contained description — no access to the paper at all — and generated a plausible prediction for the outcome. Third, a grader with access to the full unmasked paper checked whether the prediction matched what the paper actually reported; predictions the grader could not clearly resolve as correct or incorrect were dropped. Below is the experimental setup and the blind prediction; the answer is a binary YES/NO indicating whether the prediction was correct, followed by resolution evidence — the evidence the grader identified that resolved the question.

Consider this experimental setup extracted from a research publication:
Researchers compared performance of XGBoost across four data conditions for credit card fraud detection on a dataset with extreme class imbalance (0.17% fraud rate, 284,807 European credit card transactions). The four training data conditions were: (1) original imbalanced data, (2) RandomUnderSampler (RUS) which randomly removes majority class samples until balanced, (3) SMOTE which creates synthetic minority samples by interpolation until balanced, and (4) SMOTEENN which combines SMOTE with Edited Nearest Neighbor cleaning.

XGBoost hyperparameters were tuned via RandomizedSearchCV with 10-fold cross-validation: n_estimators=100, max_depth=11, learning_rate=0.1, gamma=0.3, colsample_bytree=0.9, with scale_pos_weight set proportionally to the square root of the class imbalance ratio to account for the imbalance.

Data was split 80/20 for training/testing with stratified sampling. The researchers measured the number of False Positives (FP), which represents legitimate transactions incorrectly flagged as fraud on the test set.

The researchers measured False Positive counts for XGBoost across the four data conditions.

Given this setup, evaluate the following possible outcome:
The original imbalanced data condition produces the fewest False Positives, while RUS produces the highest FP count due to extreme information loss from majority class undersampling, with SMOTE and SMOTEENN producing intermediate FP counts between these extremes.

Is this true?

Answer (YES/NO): YES